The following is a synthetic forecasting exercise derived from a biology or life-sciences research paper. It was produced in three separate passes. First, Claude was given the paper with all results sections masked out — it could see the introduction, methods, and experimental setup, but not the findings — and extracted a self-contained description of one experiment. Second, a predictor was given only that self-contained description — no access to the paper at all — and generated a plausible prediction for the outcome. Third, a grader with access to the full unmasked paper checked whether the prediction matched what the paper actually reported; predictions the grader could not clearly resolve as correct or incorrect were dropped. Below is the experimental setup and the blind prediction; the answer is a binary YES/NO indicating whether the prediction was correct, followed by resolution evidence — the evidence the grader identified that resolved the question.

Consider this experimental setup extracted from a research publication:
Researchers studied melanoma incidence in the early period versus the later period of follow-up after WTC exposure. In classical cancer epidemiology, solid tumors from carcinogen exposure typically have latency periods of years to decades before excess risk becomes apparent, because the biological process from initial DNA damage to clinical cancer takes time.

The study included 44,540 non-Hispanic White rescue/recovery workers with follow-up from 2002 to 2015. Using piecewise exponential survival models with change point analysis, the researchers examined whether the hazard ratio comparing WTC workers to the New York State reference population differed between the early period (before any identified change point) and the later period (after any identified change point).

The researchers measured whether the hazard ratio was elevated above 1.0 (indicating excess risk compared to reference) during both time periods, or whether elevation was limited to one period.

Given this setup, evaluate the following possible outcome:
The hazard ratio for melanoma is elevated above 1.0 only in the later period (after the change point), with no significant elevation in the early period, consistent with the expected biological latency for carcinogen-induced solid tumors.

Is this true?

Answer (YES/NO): YES